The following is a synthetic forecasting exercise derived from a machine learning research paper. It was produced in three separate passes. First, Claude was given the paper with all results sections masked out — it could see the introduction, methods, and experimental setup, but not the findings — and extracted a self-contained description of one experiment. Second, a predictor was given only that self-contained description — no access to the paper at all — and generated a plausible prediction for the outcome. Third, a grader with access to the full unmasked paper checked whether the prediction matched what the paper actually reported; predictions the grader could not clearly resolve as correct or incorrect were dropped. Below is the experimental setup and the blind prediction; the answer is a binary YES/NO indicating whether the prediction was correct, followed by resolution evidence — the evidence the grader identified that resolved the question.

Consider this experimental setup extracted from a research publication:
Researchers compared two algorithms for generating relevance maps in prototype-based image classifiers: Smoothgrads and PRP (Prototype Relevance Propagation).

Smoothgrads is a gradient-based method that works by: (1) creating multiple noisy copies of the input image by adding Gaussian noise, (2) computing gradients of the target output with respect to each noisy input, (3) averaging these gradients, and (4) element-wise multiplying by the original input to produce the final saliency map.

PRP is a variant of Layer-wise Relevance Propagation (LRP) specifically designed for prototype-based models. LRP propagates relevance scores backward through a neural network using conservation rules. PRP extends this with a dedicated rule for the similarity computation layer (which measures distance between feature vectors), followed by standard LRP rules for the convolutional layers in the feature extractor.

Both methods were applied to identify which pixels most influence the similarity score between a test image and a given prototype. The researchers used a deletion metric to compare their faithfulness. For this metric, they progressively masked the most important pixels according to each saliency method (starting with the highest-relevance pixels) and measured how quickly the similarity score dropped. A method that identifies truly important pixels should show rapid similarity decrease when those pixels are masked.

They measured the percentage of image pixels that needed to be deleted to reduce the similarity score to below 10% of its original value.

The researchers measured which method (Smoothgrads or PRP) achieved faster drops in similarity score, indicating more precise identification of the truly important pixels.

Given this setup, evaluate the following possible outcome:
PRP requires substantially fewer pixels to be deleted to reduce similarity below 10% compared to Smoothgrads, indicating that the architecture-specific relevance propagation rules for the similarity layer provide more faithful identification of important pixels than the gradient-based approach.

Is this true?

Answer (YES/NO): YES